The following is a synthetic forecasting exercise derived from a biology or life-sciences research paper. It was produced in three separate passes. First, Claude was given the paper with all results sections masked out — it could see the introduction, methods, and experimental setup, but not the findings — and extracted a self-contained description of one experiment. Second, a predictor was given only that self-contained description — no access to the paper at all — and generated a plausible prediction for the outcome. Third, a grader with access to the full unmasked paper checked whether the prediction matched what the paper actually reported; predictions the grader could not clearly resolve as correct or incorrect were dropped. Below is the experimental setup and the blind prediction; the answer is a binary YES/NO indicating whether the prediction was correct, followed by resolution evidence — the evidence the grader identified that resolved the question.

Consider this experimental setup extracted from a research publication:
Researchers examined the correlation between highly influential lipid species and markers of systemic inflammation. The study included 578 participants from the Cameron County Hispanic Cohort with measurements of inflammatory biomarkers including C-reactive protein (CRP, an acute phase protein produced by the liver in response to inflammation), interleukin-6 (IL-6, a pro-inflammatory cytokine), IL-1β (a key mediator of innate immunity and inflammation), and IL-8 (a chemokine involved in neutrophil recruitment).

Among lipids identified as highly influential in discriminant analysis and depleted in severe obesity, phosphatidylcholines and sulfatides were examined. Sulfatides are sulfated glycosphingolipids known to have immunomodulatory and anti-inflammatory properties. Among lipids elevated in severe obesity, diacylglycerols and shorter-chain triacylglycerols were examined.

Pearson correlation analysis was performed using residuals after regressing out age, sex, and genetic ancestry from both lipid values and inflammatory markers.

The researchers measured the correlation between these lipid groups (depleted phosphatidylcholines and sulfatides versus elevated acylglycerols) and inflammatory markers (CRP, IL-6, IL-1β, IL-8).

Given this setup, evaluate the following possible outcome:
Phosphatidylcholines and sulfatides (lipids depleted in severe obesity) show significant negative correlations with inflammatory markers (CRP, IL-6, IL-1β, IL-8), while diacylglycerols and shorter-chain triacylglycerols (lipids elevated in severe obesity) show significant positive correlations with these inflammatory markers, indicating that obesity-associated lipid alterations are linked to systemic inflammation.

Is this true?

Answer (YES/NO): NO